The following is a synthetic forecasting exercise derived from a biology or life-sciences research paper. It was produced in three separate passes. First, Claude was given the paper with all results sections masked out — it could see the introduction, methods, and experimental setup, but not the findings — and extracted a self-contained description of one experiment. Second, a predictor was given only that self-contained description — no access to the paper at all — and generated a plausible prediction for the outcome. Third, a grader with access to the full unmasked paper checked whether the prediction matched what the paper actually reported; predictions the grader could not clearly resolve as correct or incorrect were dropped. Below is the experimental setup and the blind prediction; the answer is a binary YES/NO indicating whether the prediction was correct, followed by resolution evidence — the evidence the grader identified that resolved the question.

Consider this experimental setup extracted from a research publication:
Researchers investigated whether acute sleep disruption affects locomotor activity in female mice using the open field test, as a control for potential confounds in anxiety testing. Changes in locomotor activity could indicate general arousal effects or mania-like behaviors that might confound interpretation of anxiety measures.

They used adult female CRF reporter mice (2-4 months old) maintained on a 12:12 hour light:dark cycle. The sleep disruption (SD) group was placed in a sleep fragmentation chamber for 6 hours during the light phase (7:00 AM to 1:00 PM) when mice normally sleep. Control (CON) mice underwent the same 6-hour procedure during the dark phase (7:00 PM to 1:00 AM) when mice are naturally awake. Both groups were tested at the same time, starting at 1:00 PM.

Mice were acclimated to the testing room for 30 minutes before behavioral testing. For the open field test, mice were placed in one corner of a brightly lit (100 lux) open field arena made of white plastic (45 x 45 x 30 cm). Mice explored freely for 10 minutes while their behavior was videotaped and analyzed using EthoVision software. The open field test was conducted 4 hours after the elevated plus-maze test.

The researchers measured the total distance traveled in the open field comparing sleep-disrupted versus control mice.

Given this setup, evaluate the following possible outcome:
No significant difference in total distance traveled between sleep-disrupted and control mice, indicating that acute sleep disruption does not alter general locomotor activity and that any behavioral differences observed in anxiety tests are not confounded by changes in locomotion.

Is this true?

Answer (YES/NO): YES